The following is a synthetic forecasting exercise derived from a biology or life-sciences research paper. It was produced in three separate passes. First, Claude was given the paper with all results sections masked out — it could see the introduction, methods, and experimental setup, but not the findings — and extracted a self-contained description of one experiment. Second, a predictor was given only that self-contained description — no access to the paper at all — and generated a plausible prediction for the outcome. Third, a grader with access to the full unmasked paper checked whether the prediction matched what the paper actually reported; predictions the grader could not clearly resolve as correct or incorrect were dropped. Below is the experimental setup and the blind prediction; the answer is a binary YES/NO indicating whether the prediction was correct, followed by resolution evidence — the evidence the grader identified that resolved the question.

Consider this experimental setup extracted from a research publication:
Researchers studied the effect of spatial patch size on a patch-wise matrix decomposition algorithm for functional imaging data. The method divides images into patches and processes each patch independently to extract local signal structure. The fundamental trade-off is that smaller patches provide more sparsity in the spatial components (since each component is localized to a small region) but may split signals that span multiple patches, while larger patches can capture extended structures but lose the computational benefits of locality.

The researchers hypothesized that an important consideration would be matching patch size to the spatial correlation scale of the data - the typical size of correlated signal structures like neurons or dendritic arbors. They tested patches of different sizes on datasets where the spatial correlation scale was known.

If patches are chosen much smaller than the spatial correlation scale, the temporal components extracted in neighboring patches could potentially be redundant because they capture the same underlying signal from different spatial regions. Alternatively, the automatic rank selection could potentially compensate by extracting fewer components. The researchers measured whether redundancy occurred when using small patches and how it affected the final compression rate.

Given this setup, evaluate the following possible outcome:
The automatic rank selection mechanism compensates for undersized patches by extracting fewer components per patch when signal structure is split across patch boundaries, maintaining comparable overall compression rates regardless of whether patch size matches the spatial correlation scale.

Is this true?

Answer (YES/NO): NO